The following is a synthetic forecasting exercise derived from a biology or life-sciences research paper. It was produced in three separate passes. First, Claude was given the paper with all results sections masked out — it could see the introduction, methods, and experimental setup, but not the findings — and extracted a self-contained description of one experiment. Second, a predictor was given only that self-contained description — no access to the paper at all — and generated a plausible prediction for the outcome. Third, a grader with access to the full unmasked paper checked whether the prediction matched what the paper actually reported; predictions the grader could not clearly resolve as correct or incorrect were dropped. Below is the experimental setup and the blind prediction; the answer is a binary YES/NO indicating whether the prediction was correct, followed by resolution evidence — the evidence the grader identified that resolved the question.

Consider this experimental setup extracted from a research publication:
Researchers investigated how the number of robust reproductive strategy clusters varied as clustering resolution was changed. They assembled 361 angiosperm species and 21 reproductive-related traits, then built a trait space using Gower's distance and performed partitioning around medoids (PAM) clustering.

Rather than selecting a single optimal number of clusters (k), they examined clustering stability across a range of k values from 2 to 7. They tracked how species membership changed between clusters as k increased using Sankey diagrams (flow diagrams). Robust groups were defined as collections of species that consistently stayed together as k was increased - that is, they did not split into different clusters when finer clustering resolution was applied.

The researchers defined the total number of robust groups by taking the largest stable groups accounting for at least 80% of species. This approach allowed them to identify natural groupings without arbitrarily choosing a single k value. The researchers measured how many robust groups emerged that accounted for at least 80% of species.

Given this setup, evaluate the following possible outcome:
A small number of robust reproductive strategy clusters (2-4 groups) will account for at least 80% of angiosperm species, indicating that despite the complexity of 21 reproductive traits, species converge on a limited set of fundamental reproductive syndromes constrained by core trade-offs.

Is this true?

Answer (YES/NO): NO